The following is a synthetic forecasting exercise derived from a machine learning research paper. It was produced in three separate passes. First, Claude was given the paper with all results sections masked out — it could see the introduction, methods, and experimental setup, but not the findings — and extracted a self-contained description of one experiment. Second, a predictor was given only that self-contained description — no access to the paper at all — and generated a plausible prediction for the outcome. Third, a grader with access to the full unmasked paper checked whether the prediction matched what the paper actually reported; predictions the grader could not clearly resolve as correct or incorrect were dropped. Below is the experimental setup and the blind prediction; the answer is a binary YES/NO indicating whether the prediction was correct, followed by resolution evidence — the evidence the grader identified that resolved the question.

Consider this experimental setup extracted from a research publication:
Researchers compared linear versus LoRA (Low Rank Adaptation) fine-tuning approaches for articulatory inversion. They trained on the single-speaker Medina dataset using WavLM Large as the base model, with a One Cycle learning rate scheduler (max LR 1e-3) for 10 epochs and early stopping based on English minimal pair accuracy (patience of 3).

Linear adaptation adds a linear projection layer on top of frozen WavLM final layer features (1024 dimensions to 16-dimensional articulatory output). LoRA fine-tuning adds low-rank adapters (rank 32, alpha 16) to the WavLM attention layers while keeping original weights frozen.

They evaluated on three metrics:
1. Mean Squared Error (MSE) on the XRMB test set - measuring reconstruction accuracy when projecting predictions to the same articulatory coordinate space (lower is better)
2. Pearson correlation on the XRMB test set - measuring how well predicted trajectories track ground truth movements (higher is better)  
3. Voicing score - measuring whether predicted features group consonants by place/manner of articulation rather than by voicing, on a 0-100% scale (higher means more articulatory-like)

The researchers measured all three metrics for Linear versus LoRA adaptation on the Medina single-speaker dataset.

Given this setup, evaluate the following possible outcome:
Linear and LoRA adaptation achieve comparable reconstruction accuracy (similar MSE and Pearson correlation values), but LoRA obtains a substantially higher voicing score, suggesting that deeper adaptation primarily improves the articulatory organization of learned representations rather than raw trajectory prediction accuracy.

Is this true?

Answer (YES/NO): NO